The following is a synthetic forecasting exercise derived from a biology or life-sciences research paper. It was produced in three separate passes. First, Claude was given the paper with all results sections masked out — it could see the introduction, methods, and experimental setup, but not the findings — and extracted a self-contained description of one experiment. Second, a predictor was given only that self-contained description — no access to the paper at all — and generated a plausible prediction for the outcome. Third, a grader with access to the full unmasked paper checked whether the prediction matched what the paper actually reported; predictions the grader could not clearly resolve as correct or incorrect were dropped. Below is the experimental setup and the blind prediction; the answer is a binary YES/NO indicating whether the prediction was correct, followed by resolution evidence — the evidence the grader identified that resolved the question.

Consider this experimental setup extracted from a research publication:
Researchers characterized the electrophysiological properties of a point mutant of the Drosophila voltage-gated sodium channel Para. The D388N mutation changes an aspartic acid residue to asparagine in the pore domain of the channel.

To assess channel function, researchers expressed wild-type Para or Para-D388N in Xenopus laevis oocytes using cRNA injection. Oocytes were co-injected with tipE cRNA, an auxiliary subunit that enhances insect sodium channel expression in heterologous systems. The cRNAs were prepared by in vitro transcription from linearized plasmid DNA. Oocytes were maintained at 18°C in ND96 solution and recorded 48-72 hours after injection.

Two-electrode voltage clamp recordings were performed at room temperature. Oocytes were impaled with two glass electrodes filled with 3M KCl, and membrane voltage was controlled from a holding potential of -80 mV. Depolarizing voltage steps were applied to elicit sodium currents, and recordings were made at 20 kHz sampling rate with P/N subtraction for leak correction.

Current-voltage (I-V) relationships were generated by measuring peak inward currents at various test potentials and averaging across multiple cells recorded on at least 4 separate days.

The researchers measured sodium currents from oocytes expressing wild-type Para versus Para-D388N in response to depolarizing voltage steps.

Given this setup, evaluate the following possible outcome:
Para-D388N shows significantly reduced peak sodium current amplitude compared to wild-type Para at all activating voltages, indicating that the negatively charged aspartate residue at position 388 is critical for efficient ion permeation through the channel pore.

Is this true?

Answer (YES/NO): YES